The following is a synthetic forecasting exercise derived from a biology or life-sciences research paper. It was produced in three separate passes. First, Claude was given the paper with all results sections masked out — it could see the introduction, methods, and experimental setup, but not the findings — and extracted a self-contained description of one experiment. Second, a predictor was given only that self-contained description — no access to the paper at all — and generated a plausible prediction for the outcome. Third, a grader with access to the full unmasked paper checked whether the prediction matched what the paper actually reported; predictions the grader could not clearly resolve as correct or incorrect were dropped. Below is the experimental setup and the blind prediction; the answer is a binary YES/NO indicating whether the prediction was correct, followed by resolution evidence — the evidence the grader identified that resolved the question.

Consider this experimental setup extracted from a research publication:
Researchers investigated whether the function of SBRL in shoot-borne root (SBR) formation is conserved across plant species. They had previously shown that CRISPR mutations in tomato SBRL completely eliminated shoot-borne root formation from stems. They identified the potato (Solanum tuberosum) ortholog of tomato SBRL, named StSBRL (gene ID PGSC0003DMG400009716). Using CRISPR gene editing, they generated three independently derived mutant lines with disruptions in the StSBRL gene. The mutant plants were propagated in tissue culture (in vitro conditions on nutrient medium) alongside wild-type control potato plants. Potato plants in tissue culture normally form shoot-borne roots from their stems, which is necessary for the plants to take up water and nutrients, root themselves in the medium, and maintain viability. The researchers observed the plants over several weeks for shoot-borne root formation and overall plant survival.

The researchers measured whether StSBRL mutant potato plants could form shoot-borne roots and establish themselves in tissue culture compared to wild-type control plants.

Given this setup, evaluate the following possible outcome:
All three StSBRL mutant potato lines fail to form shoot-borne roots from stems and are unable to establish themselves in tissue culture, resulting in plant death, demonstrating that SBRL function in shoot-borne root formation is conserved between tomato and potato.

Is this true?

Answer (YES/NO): YES